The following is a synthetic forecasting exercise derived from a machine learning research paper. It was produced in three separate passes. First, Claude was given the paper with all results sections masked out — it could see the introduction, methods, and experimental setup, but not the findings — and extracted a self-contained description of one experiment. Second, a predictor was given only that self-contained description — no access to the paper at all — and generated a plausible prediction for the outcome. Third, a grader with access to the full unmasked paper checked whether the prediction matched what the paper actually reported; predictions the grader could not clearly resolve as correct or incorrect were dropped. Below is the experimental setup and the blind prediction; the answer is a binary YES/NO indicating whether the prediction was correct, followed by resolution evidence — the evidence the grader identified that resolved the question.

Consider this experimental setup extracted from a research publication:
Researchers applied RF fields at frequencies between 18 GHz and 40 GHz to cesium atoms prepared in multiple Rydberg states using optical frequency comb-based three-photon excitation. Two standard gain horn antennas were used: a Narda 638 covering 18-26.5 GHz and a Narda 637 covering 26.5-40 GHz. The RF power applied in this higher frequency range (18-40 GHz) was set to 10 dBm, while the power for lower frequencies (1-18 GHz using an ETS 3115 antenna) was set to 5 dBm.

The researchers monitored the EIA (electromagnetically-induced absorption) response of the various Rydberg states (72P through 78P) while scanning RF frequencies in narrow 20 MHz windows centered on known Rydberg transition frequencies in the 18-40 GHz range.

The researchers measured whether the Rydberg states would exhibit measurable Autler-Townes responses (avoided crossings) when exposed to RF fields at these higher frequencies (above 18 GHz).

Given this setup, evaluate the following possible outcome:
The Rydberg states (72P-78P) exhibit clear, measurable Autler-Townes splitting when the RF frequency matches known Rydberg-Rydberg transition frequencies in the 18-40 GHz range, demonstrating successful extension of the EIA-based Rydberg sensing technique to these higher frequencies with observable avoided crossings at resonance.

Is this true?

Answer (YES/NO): YES